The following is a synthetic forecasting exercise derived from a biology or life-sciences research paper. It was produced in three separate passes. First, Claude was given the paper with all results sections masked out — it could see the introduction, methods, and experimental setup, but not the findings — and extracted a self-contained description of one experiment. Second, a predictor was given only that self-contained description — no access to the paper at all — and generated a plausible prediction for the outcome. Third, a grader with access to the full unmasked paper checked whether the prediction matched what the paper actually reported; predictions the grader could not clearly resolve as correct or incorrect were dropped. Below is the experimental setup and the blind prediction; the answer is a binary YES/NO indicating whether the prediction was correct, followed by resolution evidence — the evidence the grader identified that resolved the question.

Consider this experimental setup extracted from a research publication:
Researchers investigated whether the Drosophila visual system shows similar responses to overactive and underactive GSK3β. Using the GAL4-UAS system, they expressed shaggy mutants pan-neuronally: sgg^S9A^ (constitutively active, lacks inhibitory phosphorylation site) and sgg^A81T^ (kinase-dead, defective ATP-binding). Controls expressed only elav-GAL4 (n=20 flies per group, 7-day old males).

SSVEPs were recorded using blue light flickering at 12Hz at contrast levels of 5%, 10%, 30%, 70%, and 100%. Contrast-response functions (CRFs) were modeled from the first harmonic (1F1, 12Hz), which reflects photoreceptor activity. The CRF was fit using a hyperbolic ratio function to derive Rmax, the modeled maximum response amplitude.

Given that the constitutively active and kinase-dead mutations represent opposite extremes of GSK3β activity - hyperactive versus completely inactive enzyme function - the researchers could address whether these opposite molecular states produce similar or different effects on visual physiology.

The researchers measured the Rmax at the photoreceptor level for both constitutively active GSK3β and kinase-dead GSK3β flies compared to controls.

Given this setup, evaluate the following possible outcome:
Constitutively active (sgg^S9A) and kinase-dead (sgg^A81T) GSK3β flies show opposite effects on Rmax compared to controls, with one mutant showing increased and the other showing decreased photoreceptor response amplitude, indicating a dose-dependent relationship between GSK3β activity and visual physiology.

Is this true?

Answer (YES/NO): NO